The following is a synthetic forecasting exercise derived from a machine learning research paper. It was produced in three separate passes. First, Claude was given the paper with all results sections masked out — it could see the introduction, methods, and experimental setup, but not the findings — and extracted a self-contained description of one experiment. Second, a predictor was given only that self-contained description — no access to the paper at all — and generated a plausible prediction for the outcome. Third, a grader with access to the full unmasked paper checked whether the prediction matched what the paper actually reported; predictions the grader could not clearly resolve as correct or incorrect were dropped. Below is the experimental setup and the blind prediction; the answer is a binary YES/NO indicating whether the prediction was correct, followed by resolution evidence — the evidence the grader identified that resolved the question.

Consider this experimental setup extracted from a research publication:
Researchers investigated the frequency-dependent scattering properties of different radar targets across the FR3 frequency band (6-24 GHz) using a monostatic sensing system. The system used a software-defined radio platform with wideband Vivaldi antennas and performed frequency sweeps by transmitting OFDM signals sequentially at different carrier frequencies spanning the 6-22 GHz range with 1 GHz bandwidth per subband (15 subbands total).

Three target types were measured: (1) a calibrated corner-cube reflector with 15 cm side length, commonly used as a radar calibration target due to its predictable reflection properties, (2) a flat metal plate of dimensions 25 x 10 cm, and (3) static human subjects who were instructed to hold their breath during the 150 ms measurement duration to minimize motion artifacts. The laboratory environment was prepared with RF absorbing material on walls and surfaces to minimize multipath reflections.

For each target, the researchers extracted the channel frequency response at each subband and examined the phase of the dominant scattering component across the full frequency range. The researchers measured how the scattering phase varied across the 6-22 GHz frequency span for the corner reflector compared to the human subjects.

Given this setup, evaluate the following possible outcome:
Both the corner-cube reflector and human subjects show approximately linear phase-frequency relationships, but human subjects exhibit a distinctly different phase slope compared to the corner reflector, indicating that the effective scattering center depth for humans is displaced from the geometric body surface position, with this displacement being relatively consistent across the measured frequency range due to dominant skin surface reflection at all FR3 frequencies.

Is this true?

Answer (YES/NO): NO